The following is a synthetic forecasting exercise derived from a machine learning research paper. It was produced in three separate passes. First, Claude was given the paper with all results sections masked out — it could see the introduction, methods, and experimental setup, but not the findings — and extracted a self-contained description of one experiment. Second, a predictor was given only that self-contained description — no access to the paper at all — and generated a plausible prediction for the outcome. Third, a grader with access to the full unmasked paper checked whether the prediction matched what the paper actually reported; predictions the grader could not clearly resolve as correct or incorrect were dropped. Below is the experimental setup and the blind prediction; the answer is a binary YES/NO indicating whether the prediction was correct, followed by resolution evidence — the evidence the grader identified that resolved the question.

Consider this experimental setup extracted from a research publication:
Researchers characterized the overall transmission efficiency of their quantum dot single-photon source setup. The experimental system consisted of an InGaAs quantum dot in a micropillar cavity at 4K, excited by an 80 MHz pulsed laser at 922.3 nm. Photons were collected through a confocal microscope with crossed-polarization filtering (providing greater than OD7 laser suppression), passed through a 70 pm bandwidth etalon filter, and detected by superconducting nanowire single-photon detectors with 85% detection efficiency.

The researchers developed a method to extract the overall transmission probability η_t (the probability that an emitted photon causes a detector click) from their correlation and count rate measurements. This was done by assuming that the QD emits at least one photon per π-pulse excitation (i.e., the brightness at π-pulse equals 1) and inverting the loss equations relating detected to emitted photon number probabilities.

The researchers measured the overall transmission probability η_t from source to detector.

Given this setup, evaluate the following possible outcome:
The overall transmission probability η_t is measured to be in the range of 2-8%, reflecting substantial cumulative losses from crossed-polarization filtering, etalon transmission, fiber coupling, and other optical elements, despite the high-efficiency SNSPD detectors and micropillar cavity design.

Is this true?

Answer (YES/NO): NO